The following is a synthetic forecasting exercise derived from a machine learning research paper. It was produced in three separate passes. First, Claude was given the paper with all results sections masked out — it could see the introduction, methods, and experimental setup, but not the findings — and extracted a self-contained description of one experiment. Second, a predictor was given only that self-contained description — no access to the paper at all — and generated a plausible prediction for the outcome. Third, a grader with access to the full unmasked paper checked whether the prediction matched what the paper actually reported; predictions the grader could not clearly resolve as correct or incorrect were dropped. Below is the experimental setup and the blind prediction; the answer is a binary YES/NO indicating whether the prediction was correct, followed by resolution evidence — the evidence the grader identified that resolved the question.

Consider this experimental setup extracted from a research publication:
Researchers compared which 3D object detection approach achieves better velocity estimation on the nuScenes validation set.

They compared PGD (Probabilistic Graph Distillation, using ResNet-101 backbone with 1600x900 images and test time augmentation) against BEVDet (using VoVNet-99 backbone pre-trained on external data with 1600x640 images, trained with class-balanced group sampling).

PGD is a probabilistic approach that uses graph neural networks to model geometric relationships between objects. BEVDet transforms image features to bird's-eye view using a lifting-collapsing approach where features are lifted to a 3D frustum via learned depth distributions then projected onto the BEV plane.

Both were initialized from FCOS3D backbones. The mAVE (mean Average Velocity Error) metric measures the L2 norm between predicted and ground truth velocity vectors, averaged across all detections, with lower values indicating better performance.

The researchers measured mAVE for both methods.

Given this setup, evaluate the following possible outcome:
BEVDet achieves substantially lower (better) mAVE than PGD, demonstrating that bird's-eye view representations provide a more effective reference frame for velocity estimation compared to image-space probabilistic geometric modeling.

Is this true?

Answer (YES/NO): YES